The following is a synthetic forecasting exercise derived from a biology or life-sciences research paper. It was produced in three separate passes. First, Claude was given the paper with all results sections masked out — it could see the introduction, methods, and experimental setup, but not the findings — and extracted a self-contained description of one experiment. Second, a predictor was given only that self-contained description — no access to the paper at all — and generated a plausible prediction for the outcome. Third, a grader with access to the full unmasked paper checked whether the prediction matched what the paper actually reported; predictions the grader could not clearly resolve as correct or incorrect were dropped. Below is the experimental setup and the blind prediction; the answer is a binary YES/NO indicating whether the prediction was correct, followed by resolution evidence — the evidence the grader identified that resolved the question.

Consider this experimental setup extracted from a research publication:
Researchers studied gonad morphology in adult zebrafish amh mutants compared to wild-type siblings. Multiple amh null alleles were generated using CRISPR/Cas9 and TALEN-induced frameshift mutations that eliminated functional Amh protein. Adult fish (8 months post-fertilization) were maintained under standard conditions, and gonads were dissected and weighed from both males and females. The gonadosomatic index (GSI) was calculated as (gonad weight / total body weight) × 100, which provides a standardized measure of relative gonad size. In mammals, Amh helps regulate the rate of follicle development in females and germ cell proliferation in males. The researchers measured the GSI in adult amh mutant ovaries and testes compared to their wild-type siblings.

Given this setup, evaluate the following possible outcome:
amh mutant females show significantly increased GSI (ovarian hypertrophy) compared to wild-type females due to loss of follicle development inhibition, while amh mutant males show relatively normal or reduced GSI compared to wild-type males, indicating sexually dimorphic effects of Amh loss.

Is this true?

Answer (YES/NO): NO